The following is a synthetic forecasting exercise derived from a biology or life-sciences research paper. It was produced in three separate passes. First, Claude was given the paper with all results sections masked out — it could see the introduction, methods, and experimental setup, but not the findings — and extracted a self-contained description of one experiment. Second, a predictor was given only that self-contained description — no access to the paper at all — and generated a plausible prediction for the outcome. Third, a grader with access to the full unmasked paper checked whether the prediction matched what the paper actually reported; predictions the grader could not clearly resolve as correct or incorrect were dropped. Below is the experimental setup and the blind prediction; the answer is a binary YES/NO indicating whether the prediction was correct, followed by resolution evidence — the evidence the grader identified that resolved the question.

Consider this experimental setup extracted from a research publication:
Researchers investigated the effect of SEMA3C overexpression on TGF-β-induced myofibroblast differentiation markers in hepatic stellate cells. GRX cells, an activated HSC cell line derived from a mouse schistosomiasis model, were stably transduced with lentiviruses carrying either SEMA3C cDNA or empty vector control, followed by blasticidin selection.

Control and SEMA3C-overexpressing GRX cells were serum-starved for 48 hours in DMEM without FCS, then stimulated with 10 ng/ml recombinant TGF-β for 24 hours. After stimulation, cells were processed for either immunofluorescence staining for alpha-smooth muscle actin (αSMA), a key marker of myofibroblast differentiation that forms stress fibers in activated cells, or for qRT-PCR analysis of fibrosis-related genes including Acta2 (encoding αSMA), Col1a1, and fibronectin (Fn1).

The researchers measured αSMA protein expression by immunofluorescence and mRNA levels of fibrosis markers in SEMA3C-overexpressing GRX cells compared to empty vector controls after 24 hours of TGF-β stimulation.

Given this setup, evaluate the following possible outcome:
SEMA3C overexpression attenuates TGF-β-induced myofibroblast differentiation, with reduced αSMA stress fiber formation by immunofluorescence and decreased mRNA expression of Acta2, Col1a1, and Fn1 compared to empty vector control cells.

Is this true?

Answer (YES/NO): NO